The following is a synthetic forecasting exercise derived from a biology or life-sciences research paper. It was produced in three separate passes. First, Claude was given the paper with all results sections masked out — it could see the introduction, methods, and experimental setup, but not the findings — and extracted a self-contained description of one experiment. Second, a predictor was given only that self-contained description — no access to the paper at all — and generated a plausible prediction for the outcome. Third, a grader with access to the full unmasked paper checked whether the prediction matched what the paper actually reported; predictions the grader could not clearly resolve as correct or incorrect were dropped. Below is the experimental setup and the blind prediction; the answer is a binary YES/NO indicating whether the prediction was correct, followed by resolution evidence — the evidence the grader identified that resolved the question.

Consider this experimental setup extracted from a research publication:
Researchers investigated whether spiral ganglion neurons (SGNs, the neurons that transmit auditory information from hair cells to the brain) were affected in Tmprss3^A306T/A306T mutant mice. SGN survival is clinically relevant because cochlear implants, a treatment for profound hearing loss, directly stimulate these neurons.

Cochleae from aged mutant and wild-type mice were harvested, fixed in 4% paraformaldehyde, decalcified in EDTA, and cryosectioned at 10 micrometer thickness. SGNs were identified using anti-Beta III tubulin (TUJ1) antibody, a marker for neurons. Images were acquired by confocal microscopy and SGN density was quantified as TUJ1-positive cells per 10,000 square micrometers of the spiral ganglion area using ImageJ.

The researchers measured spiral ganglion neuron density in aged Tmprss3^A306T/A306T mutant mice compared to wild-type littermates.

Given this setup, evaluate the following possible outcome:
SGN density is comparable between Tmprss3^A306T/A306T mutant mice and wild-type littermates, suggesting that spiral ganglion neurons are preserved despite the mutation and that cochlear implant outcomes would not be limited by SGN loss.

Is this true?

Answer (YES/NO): NO